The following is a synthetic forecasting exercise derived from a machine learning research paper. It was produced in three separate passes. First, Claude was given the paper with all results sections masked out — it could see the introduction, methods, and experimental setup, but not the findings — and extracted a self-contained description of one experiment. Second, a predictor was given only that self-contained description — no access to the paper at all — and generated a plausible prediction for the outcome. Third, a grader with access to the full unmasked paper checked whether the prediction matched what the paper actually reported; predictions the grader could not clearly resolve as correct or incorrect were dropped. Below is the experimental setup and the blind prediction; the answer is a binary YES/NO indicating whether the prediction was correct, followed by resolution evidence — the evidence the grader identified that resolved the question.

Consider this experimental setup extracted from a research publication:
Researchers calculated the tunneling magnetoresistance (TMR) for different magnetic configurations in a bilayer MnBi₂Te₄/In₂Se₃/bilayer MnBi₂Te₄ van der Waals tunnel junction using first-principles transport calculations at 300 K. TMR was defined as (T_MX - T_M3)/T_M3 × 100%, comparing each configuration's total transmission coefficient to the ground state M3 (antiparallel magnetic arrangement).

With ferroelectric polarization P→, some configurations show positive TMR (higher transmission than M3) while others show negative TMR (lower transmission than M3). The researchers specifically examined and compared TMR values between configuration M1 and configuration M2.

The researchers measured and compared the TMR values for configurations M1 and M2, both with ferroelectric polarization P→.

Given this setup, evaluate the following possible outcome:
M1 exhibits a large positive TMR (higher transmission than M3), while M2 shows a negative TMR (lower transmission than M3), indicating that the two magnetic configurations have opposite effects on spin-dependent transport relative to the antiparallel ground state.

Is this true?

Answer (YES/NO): NO